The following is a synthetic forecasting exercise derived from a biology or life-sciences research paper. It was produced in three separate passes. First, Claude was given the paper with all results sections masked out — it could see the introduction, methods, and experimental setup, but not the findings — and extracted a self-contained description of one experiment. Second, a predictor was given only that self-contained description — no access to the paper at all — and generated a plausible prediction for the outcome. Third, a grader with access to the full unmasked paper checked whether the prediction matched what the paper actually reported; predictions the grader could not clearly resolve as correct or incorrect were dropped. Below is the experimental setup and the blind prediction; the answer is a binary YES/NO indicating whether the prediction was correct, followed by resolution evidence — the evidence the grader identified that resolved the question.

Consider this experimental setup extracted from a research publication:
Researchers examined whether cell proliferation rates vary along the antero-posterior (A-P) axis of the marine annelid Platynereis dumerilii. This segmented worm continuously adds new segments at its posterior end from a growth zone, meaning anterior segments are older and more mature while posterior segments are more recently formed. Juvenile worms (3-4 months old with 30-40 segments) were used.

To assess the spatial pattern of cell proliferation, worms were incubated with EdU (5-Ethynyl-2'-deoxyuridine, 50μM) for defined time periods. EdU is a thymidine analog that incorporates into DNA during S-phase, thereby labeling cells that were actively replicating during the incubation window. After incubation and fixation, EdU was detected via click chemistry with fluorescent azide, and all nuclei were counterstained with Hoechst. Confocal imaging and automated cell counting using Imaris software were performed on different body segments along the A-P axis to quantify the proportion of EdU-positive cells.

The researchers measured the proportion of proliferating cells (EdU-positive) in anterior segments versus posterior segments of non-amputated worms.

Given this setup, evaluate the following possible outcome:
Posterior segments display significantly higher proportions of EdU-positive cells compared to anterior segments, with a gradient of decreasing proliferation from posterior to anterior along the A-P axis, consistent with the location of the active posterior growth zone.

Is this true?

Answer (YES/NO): YES